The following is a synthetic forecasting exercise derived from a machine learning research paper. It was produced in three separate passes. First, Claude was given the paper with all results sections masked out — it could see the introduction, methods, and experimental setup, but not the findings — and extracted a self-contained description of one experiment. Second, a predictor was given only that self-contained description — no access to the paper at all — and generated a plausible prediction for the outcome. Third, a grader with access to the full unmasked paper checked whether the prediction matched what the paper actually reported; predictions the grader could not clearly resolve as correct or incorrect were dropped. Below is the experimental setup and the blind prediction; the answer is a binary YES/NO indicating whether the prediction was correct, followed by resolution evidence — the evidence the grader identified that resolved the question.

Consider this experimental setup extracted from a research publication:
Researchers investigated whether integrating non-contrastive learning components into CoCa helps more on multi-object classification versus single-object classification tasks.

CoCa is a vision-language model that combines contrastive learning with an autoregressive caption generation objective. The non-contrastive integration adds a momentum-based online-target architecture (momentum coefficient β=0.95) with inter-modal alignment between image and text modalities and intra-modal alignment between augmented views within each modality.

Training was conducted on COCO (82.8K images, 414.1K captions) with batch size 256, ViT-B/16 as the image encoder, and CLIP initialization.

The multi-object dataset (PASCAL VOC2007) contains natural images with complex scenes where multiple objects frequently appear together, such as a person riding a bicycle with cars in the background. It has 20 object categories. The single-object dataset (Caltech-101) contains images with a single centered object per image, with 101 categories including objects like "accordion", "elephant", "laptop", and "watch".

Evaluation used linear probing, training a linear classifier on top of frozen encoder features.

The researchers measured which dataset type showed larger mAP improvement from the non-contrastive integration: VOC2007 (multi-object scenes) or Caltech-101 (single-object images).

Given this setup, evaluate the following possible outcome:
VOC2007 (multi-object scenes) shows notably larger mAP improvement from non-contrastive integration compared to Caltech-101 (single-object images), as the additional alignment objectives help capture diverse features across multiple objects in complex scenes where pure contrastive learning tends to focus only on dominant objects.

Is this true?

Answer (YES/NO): NO